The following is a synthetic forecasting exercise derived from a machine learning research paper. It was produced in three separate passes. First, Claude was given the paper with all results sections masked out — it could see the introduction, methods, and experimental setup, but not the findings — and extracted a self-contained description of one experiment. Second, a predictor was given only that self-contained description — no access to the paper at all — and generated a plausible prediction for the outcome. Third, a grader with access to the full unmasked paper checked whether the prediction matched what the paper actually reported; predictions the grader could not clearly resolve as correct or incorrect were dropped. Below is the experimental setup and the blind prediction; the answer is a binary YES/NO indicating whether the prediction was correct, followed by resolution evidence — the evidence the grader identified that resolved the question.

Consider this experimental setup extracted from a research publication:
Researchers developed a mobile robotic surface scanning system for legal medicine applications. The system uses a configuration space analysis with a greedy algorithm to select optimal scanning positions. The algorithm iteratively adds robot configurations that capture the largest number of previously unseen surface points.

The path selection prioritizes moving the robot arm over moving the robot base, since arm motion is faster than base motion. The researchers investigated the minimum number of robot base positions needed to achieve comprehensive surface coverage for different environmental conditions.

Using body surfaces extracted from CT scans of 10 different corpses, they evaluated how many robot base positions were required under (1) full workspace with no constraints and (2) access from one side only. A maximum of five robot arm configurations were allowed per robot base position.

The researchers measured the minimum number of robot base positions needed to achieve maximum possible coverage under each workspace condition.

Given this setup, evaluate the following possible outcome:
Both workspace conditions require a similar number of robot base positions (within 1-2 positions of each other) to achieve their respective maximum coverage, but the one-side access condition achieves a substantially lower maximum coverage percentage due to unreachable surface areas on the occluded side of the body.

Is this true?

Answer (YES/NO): YES